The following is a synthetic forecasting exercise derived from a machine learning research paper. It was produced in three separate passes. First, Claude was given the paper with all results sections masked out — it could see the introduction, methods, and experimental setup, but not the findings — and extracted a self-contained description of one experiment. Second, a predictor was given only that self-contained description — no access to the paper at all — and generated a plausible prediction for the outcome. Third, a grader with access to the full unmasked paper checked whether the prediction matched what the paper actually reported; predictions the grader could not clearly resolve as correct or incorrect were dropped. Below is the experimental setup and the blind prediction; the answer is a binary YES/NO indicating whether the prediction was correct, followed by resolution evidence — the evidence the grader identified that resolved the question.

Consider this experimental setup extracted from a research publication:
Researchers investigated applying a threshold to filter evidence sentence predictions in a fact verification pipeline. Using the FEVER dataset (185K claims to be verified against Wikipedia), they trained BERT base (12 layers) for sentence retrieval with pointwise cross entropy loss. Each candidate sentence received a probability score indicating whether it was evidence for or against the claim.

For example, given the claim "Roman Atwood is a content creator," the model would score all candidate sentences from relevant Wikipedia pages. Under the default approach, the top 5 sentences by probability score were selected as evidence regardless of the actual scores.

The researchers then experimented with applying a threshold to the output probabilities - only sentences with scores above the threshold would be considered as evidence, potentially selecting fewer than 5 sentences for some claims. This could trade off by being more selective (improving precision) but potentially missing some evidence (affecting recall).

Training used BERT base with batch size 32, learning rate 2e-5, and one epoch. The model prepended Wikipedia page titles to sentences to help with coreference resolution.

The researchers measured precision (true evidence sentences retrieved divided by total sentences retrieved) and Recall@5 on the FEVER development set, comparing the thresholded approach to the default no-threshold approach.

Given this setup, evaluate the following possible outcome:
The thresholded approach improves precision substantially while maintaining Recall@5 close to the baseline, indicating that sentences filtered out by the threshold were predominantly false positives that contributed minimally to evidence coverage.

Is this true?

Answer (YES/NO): YES